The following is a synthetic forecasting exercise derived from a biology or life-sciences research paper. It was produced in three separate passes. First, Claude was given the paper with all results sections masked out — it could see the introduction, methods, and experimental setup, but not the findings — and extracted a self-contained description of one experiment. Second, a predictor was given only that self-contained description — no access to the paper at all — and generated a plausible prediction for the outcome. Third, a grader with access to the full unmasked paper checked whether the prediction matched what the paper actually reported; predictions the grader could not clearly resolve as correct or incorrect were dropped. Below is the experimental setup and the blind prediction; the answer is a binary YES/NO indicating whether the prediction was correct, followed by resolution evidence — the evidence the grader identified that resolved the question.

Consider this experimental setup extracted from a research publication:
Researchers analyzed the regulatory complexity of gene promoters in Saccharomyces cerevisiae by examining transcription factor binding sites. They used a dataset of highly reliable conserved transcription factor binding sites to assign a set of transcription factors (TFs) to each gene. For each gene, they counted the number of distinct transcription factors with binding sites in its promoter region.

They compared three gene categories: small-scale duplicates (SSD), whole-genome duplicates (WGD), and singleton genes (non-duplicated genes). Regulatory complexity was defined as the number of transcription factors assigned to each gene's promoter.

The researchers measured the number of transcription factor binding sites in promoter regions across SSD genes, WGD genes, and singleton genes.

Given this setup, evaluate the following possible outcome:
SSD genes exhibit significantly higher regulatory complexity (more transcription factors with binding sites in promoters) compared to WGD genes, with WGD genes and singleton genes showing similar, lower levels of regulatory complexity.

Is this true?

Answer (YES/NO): NO